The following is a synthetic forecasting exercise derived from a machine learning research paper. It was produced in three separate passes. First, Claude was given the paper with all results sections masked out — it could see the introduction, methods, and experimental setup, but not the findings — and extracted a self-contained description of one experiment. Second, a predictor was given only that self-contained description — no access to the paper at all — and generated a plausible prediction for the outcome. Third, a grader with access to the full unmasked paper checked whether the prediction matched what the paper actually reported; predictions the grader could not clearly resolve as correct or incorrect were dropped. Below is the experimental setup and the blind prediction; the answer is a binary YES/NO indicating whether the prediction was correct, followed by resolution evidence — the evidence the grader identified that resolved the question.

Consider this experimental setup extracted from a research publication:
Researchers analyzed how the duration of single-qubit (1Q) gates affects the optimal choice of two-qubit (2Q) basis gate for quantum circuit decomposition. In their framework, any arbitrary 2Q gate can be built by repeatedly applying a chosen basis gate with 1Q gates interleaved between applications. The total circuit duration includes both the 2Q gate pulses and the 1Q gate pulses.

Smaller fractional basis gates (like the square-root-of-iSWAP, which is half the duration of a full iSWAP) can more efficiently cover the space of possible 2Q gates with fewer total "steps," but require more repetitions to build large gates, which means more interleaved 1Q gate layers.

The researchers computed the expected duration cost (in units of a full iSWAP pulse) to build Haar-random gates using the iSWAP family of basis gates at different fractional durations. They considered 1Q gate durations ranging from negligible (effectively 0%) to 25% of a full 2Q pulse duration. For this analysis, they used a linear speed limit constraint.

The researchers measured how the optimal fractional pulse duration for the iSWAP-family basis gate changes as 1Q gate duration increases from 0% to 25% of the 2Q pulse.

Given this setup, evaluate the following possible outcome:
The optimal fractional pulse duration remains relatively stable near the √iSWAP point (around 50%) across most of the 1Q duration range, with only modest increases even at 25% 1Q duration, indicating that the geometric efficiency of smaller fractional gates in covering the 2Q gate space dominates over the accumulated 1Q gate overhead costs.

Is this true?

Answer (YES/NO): NO